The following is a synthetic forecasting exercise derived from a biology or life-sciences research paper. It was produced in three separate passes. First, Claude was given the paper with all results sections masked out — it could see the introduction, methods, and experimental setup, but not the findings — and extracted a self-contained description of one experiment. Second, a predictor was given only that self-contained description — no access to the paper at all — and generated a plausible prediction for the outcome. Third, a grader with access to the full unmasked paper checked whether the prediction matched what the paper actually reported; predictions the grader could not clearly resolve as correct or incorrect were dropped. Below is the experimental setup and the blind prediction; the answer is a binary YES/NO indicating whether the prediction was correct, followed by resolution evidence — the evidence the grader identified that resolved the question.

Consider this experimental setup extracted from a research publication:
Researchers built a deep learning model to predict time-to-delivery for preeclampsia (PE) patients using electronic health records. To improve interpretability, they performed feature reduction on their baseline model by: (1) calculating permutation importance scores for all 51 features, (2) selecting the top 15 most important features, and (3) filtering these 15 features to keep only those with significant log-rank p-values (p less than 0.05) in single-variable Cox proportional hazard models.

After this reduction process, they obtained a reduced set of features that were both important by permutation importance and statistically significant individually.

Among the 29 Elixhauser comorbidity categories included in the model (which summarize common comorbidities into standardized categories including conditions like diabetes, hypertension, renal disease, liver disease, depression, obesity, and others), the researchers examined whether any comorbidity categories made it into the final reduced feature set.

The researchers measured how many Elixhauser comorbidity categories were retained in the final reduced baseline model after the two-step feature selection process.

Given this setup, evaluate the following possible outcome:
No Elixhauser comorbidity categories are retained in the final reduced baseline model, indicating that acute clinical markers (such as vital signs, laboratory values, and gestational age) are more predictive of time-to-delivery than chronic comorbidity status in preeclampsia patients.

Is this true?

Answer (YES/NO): NO